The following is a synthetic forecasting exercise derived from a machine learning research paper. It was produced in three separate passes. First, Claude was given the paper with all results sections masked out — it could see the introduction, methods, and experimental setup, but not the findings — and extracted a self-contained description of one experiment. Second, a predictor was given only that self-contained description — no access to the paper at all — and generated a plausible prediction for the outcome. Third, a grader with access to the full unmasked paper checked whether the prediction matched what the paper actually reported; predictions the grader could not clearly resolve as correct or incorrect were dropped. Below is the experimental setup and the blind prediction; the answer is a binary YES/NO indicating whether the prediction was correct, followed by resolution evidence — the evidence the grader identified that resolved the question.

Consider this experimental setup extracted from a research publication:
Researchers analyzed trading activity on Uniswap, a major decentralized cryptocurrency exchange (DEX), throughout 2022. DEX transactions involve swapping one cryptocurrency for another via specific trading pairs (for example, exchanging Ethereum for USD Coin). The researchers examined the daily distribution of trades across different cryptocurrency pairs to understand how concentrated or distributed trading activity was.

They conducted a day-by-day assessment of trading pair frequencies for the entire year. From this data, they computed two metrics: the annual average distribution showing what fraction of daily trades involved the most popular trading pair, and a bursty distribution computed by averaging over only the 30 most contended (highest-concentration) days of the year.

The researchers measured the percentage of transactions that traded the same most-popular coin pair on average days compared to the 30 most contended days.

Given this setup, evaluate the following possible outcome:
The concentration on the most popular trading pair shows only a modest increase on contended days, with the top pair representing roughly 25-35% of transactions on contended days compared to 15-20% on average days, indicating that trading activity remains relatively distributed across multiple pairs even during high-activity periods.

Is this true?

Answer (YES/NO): NO